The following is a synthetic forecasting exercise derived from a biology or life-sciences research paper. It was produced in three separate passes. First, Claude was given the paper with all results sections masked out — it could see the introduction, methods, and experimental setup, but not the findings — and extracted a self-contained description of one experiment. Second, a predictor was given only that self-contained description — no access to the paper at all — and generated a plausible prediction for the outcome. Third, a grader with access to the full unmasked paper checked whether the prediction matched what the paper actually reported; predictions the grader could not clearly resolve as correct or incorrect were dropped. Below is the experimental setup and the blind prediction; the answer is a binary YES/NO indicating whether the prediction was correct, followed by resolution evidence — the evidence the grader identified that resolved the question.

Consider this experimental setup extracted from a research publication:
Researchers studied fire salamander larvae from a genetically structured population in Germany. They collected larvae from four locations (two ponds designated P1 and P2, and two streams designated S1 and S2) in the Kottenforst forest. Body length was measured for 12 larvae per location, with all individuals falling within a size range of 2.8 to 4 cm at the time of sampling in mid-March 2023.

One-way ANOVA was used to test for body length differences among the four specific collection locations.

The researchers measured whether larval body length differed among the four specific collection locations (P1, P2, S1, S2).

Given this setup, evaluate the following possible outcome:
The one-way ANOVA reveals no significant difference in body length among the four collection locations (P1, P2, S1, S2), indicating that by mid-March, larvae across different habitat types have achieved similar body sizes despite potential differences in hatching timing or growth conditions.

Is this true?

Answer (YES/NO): NO